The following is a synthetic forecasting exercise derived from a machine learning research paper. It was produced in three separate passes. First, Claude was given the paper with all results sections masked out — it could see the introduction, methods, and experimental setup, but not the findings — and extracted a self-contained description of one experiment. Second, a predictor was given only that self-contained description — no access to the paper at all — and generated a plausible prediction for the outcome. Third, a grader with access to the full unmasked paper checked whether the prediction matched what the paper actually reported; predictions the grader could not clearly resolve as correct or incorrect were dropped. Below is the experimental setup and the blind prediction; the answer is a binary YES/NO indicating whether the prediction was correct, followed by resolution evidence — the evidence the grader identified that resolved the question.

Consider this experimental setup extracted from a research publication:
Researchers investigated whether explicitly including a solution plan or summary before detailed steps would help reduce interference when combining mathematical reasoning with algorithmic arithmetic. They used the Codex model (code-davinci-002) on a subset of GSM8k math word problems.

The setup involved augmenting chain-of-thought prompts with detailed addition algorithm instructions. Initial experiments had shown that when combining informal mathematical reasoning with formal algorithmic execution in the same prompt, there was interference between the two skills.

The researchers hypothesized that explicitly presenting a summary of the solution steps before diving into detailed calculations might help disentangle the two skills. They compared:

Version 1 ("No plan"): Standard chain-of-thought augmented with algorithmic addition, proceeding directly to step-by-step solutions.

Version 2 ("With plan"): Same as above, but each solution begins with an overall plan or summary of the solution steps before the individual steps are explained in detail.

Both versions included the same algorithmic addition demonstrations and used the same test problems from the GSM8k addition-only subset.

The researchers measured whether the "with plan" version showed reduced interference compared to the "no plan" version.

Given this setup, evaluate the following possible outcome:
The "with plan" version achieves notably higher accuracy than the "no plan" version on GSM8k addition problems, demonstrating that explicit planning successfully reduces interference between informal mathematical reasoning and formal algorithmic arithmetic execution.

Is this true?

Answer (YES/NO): NO